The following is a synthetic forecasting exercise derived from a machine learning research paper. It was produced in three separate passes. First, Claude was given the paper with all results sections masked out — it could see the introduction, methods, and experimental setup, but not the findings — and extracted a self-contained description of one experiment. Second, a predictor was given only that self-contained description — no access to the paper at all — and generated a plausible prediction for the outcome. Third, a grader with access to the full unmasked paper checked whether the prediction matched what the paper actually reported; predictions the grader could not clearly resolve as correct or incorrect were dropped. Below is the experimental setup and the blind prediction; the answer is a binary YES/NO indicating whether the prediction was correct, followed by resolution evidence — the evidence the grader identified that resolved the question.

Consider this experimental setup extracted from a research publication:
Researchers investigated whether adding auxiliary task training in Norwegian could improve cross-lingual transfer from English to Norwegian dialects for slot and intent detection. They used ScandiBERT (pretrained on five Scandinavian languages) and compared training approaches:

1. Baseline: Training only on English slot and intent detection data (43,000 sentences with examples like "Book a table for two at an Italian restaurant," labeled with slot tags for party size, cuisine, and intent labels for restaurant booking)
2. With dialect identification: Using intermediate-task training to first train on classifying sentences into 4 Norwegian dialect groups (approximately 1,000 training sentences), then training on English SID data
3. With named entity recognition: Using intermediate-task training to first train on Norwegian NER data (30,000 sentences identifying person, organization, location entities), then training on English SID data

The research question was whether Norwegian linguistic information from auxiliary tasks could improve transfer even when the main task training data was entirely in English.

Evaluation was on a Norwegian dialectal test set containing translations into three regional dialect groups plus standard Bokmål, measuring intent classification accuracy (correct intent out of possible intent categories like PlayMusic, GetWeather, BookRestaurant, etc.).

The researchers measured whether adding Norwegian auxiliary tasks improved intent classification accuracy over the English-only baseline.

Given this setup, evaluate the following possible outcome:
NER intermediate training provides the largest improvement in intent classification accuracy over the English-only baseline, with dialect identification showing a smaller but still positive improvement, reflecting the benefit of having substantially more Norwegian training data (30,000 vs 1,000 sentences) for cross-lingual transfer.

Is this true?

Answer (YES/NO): NO